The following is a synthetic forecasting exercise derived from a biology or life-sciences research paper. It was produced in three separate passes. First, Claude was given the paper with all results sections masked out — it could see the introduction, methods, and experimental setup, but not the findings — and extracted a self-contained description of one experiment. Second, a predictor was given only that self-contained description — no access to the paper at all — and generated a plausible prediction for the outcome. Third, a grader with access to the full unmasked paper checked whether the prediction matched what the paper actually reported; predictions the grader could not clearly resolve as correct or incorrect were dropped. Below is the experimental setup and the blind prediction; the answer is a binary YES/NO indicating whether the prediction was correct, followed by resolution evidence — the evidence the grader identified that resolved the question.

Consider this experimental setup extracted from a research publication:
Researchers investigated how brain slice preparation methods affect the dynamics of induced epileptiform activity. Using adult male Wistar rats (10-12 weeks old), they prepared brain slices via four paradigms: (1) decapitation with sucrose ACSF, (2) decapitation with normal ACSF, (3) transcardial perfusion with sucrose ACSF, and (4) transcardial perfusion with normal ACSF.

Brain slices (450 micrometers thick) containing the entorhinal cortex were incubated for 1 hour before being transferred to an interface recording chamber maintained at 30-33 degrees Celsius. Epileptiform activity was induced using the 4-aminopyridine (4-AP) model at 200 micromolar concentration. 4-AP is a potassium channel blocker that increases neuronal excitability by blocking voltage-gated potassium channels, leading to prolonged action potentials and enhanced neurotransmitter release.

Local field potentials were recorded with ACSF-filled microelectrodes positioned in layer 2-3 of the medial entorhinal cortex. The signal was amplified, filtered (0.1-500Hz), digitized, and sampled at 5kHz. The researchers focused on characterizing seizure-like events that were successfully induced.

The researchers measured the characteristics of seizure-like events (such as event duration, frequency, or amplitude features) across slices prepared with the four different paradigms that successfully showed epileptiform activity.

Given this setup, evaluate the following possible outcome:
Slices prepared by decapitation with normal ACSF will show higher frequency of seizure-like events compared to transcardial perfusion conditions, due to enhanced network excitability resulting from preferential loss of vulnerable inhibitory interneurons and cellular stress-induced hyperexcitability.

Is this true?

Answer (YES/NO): NO